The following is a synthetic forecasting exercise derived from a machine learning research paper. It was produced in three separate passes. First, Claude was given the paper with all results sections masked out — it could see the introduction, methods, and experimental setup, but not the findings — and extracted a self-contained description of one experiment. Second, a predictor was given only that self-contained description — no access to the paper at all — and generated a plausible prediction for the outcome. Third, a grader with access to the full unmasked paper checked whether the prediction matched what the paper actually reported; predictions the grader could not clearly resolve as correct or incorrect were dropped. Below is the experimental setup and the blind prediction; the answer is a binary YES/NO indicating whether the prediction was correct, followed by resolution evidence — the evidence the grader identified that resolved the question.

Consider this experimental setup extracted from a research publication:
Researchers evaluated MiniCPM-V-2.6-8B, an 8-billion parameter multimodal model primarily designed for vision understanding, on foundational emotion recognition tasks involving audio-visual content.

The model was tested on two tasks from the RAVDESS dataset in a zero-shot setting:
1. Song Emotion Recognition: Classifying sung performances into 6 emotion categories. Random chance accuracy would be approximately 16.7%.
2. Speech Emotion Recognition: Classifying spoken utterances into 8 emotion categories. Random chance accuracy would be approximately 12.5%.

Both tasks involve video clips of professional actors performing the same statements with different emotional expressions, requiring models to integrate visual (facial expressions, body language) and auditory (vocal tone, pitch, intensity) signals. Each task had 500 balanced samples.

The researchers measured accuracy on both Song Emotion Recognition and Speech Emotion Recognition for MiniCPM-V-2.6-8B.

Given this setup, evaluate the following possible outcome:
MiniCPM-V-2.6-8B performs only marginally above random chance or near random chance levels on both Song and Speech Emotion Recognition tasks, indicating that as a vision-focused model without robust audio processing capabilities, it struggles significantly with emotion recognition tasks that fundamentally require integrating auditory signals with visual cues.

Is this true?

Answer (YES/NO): NO